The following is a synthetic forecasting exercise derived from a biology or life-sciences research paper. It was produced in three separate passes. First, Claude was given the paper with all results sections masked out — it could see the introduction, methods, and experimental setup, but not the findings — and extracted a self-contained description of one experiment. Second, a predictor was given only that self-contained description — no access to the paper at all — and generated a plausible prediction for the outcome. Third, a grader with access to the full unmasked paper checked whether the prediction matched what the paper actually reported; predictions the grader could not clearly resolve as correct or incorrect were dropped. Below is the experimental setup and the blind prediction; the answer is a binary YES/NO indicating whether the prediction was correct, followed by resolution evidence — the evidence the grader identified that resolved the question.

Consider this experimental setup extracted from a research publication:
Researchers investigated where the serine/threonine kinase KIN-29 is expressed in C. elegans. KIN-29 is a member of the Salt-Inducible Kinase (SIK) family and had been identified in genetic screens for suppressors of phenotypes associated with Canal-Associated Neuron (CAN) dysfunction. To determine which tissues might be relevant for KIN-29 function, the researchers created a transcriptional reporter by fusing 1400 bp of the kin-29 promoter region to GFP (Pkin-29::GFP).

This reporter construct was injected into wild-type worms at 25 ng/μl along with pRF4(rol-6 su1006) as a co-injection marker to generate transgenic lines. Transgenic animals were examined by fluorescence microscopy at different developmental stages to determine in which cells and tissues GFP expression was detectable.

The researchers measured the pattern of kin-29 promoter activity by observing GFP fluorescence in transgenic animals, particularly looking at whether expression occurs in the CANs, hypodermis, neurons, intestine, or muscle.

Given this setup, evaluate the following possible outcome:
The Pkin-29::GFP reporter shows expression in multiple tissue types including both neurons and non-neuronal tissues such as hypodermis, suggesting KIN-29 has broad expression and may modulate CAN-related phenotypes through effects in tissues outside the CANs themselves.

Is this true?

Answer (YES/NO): YES